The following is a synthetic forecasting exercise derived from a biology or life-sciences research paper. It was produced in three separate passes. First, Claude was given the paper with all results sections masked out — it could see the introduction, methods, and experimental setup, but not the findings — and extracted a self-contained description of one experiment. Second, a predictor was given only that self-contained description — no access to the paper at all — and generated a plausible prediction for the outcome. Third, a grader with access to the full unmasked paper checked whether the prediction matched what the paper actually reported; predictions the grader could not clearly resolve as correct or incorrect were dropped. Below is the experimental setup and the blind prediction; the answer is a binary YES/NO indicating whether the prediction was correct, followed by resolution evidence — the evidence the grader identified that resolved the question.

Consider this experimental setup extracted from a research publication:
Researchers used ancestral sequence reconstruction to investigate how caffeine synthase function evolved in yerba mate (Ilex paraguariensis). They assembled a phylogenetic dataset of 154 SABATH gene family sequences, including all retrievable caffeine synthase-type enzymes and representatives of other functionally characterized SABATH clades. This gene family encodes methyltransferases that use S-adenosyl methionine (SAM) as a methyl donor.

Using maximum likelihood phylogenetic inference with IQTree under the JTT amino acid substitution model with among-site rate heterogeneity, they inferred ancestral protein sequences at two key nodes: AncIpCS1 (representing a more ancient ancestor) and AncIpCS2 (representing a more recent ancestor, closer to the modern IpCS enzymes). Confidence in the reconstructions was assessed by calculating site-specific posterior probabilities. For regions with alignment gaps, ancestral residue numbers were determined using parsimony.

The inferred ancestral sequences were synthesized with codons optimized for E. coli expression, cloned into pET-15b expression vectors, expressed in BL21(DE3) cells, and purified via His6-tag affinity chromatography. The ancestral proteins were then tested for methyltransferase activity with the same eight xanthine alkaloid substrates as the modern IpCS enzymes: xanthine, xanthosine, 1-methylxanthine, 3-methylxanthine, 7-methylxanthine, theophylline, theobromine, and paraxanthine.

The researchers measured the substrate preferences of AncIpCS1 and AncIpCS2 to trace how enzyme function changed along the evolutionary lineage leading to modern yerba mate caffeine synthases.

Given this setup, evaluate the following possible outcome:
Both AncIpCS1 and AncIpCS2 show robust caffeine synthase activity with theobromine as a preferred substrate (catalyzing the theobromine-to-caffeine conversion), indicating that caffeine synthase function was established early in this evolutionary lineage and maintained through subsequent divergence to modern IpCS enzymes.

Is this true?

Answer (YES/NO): NO